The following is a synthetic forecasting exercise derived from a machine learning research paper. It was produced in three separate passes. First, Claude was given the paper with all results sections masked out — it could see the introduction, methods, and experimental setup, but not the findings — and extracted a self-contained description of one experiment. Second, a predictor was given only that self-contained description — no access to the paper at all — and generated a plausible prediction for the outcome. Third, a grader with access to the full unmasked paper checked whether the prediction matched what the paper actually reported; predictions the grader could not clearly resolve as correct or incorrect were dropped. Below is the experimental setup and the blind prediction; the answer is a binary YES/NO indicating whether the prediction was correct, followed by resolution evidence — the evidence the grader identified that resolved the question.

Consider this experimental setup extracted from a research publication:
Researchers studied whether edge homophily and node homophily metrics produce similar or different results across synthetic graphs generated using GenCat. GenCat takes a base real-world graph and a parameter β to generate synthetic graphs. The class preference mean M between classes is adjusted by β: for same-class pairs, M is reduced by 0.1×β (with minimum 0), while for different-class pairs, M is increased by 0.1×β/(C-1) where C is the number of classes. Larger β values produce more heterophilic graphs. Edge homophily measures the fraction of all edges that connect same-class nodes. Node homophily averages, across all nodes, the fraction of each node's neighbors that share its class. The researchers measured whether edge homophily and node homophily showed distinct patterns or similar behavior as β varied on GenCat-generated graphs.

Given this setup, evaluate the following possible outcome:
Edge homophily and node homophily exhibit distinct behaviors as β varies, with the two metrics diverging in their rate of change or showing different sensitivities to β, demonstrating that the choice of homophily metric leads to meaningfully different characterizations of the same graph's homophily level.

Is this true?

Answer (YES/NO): NO